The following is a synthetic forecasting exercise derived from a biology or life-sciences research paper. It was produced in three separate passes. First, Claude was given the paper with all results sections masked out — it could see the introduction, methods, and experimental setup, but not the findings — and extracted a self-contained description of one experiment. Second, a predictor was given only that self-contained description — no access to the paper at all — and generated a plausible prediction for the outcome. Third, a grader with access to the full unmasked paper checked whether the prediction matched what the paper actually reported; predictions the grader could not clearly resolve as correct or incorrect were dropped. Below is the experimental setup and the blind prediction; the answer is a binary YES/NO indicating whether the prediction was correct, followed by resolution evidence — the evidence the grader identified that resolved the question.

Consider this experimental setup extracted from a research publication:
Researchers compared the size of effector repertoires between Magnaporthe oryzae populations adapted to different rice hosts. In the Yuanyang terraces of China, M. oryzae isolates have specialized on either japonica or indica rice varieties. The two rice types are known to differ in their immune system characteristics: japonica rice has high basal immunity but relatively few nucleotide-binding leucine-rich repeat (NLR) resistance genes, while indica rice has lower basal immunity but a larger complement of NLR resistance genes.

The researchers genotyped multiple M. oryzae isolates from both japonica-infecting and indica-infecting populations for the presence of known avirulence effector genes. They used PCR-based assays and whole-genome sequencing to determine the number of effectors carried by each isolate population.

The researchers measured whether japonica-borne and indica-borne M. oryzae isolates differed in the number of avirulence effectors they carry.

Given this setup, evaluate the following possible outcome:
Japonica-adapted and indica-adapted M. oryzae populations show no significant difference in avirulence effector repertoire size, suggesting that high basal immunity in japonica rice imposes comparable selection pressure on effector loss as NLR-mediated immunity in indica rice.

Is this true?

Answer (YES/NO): NO